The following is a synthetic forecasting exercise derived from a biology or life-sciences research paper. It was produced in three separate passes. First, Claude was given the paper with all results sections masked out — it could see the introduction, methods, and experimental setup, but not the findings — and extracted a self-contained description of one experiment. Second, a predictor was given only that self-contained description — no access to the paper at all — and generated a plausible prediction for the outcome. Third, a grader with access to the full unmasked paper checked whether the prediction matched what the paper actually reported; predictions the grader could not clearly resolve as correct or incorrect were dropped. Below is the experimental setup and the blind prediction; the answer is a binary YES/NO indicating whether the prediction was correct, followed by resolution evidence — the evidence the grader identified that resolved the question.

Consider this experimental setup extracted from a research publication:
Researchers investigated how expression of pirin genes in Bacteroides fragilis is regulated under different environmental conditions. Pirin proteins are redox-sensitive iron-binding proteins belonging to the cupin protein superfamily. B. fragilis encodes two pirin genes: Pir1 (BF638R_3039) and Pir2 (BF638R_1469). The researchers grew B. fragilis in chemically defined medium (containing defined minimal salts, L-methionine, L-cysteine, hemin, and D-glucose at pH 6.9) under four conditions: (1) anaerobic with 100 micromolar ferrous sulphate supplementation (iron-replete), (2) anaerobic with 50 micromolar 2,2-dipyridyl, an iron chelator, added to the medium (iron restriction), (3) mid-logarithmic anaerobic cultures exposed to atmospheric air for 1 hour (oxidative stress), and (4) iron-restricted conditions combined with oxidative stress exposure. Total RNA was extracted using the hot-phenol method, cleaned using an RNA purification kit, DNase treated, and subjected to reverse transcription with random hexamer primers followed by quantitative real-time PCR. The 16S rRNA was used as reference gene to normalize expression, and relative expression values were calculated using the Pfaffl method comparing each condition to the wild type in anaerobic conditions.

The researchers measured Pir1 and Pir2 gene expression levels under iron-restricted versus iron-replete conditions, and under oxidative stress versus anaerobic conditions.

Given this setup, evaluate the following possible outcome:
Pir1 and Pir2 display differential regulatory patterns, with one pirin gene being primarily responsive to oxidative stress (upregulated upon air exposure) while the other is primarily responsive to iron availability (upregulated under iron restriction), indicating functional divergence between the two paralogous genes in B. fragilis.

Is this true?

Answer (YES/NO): NO